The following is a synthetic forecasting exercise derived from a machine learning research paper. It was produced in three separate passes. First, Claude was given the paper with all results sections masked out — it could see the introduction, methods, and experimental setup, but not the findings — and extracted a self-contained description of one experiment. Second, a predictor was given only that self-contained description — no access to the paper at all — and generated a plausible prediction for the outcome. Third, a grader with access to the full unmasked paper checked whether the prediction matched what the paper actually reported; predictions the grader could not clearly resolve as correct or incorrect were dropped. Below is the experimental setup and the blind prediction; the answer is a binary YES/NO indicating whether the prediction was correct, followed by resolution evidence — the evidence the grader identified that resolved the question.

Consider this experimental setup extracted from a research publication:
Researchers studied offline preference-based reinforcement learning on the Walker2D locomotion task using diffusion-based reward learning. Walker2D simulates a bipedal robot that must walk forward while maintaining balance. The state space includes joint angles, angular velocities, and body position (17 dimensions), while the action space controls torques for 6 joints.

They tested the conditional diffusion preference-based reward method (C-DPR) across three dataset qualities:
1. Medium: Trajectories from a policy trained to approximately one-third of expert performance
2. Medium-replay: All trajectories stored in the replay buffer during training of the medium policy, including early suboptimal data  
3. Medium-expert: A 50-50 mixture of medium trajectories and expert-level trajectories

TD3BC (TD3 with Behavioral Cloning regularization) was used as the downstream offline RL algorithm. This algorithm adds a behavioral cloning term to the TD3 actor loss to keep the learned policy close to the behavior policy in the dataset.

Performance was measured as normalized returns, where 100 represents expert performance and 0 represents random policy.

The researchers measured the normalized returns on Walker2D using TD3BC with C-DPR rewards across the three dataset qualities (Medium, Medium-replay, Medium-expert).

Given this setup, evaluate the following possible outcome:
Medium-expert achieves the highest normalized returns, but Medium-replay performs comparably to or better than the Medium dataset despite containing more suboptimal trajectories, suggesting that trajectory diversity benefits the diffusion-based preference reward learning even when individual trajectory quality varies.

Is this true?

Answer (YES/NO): NO